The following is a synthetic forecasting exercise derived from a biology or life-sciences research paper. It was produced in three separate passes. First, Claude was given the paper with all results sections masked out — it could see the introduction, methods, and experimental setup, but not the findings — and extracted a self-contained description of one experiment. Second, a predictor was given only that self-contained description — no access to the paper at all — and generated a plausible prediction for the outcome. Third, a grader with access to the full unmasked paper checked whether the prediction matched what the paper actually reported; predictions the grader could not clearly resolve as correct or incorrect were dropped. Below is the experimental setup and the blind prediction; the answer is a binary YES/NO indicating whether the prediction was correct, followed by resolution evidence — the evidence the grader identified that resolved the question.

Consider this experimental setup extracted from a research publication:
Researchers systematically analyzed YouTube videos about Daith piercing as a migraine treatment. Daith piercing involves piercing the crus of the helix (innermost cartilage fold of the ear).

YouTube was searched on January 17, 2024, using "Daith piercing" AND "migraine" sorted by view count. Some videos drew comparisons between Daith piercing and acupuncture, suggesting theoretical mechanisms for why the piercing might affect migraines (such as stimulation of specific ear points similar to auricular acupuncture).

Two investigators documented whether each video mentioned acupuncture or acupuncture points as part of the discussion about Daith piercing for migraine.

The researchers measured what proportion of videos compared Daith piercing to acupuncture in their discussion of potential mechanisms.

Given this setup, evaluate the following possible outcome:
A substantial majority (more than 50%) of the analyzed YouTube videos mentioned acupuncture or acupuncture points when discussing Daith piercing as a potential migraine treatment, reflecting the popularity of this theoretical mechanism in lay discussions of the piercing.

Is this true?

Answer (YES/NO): NO